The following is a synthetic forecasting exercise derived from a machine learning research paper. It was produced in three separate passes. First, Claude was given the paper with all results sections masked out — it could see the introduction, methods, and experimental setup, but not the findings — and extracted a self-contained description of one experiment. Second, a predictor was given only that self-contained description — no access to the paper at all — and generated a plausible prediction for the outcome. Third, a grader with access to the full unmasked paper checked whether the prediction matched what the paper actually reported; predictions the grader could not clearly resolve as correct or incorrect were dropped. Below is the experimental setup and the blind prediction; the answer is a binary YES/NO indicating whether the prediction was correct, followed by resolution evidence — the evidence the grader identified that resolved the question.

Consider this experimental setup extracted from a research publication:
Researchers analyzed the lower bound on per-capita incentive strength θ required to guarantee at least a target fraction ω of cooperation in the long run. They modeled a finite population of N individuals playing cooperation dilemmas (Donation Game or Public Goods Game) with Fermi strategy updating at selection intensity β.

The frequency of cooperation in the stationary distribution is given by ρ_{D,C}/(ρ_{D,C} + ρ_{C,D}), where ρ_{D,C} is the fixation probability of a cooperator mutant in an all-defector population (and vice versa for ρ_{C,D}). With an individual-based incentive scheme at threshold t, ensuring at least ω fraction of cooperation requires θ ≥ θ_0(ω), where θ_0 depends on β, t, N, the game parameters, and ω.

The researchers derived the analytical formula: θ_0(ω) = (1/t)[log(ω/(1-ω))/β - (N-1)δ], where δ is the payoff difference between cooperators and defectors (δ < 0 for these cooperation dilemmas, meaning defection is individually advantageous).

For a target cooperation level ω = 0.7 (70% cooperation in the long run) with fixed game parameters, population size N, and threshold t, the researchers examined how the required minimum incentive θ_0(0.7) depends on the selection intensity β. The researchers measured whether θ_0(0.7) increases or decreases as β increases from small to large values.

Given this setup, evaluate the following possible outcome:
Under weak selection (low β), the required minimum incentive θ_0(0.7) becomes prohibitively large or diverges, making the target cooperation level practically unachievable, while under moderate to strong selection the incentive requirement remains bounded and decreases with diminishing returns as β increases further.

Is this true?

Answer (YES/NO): NO